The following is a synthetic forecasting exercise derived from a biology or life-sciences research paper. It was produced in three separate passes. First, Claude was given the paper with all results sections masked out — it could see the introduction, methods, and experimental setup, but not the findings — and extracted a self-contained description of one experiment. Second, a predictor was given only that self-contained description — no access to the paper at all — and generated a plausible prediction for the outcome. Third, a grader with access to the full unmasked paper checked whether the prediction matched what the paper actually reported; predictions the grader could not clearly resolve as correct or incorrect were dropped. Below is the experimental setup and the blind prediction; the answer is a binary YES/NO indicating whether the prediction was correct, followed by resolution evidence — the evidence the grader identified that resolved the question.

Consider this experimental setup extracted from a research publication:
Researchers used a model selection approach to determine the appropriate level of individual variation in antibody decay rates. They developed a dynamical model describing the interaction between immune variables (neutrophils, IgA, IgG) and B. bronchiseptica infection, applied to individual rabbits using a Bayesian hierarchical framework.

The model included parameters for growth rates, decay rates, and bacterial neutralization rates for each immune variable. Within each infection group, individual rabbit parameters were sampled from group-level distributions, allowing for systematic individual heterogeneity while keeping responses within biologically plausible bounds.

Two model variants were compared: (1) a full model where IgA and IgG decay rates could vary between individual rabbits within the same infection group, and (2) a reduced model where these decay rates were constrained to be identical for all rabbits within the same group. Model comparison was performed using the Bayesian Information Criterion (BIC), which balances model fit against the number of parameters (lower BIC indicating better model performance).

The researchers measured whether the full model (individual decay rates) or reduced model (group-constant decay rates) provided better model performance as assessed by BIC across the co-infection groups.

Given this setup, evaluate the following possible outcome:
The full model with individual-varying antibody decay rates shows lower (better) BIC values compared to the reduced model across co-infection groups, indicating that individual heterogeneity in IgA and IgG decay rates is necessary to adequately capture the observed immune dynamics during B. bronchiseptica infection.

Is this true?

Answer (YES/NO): NO